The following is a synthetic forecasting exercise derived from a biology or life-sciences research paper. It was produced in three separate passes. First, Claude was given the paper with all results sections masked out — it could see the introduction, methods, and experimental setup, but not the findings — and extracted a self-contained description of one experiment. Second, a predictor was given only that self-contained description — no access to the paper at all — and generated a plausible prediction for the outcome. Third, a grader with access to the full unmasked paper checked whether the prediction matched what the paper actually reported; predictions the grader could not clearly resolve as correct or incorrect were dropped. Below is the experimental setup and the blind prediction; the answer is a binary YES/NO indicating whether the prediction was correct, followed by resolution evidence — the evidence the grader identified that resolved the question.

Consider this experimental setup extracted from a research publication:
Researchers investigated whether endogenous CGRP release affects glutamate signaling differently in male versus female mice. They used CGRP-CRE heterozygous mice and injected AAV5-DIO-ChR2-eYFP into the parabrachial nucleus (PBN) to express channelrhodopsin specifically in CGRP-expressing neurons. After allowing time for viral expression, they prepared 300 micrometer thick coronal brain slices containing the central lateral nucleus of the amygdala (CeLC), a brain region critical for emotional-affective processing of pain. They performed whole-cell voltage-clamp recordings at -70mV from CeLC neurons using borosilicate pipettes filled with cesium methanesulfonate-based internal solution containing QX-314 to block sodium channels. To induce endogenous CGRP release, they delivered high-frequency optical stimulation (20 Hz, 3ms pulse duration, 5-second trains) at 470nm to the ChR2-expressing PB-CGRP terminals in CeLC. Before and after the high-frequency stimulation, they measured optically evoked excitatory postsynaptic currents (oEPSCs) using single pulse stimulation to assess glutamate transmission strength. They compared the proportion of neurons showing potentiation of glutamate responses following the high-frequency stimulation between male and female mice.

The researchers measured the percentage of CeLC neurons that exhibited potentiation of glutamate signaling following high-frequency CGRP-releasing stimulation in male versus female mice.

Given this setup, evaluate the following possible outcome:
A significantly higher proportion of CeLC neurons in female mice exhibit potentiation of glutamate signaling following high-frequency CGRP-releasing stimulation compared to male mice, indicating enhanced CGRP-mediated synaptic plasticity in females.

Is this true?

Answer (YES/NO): YES